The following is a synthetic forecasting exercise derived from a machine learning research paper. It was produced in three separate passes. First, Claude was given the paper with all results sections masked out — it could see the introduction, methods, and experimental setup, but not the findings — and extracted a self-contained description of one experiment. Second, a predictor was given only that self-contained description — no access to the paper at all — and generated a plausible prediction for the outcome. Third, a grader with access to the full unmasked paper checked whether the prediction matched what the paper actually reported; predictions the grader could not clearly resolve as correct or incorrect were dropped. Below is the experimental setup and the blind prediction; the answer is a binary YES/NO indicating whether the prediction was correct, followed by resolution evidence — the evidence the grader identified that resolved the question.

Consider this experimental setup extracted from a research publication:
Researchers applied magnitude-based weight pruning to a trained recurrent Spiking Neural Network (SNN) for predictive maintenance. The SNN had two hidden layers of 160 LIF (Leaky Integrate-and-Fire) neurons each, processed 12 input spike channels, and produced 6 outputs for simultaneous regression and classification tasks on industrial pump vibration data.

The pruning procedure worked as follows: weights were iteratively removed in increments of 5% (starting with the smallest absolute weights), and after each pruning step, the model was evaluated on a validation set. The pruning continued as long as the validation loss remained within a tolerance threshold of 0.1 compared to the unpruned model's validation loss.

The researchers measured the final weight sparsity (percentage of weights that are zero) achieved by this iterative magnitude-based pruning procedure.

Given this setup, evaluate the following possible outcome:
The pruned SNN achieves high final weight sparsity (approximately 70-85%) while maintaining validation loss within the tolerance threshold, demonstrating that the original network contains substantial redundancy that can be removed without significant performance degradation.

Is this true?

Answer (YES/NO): NO